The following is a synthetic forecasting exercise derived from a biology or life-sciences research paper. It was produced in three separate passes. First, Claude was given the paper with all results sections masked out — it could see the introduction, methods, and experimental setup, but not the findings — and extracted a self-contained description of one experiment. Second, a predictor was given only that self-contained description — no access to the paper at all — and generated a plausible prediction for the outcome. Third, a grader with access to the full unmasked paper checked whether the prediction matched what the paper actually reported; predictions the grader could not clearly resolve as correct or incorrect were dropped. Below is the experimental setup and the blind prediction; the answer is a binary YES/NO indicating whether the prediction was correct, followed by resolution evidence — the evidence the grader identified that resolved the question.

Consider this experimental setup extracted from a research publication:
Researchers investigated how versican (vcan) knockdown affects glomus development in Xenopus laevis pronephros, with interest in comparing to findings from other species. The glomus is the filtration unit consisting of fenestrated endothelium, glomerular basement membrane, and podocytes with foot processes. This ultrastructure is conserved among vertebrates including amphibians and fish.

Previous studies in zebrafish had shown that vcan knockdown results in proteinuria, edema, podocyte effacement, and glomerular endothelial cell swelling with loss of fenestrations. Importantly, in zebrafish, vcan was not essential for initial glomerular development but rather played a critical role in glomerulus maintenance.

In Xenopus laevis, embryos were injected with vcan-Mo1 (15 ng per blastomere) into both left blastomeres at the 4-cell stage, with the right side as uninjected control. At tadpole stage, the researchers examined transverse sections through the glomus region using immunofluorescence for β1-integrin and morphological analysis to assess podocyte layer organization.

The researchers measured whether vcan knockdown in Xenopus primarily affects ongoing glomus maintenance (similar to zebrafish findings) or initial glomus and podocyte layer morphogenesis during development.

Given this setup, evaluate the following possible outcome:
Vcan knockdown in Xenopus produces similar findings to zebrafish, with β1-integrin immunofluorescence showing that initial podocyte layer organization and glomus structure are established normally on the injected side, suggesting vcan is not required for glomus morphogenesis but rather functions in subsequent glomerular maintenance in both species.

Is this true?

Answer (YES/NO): NO